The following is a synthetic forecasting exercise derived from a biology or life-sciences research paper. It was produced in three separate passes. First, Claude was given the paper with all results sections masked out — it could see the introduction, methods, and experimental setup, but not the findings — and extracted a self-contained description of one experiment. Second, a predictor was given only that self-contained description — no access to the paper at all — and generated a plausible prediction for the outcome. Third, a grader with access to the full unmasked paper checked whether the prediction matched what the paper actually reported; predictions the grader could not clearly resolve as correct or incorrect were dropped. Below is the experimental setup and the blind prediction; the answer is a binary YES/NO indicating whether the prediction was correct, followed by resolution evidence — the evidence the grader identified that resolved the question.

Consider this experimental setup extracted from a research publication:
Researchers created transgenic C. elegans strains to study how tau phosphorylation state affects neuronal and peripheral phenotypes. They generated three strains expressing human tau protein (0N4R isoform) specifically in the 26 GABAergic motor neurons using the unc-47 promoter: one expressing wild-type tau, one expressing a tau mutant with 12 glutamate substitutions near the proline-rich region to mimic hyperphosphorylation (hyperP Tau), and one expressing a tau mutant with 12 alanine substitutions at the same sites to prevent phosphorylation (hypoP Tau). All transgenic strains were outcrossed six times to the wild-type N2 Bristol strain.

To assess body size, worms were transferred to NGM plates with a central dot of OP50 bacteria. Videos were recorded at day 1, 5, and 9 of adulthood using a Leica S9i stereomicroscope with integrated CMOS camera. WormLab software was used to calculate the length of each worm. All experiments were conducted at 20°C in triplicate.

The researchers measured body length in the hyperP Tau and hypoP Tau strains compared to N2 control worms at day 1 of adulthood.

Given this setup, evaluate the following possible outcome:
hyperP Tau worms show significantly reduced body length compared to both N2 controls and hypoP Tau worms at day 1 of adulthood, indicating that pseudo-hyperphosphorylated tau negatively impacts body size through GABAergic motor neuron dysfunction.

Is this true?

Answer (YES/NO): YES